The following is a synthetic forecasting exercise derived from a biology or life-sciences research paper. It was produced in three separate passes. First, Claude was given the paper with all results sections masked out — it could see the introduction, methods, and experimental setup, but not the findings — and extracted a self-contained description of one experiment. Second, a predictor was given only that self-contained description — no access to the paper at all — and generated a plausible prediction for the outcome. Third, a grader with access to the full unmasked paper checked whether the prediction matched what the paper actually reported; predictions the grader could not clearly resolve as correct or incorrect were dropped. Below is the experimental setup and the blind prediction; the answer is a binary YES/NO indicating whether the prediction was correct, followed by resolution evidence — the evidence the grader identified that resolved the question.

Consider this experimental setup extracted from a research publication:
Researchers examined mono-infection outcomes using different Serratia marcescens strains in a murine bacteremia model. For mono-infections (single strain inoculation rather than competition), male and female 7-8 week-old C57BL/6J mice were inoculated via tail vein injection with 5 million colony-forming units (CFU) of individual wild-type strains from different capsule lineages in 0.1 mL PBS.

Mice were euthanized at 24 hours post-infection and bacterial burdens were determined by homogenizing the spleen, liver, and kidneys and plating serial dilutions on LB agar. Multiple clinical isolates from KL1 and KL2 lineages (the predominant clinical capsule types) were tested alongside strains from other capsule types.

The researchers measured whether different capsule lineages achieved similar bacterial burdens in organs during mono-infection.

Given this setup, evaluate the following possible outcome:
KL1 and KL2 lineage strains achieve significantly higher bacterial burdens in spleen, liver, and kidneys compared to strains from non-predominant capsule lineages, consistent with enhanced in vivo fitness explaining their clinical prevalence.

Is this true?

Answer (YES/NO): NO